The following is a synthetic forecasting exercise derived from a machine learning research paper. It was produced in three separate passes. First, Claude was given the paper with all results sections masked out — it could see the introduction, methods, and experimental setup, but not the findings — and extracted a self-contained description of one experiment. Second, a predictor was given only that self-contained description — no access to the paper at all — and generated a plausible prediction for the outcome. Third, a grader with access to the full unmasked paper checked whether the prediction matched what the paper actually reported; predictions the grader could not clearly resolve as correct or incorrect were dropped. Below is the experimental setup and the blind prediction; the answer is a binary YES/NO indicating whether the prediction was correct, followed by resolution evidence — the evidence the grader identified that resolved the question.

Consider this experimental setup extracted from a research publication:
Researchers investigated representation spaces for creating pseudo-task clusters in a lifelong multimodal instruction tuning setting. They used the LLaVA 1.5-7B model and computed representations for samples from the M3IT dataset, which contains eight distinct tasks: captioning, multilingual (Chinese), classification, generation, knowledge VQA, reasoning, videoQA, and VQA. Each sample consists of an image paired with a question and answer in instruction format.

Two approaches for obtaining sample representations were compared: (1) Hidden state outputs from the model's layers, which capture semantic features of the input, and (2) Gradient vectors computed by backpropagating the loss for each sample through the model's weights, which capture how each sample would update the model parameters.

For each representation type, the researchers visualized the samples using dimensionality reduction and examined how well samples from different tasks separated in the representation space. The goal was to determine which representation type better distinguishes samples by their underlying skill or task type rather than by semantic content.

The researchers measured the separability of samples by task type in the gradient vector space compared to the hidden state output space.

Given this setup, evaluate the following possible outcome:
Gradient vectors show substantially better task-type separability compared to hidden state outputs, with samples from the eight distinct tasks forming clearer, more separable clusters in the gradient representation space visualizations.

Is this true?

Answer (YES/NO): YES